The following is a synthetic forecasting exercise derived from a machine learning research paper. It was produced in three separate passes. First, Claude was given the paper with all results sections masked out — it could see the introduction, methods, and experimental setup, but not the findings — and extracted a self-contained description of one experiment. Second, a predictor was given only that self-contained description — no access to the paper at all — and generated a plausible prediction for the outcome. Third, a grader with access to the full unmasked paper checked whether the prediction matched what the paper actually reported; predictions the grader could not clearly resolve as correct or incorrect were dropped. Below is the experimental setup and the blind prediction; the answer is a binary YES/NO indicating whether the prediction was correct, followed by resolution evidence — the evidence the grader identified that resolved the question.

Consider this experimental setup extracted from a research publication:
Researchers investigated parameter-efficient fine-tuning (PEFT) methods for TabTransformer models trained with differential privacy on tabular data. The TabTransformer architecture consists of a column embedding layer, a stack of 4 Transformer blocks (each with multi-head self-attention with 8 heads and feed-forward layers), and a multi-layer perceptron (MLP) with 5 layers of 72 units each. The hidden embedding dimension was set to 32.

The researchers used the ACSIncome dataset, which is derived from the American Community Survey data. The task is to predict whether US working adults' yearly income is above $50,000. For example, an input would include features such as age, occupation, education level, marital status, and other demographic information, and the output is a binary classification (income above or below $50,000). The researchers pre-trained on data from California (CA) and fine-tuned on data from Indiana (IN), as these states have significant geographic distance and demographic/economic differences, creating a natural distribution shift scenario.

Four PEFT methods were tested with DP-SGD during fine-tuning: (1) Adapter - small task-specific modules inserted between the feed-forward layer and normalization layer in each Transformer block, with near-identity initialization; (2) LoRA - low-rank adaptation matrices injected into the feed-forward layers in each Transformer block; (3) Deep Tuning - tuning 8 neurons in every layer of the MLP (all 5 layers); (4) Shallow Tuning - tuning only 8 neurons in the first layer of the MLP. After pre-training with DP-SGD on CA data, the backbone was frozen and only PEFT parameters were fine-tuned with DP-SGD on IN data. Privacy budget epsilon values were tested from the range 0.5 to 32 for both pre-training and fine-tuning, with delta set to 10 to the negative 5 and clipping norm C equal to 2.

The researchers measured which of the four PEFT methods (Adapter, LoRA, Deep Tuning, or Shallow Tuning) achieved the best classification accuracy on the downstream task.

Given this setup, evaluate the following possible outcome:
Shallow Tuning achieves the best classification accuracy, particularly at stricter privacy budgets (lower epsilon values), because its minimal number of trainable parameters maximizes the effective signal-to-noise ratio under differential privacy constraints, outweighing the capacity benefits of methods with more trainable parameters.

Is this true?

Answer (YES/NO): NO